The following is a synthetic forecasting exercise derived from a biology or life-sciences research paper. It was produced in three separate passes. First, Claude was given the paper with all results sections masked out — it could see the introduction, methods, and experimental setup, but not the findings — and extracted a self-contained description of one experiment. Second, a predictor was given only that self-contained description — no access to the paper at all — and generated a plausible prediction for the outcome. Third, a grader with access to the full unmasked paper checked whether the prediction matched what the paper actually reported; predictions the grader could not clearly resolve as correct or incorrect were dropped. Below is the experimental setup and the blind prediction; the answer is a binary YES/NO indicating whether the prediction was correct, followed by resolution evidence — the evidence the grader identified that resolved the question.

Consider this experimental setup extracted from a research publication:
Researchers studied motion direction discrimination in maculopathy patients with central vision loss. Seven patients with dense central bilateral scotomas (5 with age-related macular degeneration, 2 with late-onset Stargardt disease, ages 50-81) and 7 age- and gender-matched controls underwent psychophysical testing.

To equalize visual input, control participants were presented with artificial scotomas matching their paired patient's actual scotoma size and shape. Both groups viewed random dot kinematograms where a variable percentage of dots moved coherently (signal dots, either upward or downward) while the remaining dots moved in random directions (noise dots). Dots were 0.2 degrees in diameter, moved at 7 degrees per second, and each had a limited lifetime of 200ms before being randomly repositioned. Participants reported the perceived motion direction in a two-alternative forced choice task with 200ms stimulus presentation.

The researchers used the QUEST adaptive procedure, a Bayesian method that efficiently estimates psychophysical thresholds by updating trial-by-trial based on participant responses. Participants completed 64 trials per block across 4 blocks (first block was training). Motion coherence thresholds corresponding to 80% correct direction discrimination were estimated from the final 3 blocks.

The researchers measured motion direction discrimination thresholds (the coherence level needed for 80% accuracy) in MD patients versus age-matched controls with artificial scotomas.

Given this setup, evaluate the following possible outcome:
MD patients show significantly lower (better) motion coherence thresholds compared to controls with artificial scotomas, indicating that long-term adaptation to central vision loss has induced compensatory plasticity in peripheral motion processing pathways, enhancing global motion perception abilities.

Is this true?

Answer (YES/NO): NO